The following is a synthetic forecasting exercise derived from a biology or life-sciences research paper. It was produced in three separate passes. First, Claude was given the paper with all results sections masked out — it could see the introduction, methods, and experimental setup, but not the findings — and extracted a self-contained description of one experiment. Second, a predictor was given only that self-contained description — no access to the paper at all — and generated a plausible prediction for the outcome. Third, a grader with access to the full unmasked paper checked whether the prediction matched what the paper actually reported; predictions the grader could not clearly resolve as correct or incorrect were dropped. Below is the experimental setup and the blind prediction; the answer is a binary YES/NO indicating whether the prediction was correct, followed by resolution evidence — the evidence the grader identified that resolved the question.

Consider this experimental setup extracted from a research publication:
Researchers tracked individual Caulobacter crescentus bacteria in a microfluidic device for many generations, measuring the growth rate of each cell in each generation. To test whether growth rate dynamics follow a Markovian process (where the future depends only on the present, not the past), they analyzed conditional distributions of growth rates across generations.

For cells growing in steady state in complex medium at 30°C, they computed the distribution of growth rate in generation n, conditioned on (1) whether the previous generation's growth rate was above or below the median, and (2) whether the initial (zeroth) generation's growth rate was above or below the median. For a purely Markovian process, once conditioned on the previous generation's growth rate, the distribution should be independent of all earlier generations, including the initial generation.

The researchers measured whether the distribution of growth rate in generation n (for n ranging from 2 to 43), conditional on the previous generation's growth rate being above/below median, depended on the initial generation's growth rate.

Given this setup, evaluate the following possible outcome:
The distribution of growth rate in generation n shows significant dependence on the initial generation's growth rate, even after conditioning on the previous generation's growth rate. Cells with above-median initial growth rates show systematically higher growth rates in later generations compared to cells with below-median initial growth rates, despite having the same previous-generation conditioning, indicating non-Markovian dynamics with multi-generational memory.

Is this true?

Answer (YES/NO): YES